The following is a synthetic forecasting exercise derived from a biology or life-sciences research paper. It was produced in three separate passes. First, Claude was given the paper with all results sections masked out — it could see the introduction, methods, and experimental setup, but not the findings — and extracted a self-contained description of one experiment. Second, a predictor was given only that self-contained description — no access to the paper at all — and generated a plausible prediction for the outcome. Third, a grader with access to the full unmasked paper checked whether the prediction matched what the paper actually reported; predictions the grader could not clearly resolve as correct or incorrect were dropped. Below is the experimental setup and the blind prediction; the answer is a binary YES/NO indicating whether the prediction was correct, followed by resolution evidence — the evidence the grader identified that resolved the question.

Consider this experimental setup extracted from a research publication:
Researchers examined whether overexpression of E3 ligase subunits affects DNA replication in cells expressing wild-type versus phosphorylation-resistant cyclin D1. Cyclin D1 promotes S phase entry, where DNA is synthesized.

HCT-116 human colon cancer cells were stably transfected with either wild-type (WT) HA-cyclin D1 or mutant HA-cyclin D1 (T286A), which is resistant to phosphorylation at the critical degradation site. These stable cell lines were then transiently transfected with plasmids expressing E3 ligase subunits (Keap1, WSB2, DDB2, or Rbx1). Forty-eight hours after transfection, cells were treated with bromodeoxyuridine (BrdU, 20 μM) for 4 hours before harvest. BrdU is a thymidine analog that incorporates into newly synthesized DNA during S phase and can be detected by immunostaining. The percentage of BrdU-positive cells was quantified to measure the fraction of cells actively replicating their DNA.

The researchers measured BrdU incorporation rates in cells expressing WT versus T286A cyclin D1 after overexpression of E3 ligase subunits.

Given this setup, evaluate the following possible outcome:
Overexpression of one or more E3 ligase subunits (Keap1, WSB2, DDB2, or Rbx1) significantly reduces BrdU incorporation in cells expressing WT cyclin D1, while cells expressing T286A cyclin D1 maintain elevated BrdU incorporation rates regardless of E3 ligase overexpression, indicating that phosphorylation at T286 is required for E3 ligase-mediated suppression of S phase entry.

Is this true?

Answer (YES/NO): YES